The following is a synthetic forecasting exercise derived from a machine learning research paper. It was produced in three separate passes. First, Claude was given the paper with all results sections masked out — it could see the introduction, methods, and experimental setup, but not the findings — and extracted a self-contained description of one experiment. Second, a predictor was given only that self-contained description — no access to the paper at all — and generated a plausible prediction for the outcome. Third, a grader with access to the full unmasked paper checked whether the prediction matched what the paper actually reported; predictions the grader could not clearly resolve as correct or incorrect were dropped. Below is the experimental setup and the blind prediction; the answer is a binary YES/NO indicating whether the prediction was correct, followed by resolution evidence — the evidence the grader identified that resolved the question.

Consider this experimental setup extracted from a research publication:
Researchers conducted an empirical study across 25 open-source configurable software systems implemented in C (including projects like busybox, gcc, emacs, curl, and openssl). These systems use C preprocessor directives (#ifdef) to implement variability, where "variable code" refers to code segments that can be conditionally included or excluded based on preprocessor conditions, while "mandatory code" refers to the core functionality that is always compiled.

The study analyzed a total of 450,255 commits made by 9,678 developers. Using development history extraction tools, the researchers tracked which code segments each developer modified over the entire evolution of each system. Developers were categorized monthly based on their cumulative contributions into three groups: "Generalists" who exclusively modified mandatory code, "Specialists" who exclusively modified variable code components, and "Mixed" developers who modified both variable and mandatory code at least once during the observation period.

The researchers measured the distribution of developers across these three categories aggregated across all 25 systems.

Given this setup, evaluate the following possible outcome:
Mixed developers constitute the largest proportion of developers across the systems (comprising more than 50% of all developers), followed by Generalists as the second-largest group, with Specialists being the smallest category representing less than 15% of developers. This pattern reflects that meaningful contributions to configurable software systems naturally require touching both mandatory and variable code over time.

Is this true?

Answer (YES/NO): NO